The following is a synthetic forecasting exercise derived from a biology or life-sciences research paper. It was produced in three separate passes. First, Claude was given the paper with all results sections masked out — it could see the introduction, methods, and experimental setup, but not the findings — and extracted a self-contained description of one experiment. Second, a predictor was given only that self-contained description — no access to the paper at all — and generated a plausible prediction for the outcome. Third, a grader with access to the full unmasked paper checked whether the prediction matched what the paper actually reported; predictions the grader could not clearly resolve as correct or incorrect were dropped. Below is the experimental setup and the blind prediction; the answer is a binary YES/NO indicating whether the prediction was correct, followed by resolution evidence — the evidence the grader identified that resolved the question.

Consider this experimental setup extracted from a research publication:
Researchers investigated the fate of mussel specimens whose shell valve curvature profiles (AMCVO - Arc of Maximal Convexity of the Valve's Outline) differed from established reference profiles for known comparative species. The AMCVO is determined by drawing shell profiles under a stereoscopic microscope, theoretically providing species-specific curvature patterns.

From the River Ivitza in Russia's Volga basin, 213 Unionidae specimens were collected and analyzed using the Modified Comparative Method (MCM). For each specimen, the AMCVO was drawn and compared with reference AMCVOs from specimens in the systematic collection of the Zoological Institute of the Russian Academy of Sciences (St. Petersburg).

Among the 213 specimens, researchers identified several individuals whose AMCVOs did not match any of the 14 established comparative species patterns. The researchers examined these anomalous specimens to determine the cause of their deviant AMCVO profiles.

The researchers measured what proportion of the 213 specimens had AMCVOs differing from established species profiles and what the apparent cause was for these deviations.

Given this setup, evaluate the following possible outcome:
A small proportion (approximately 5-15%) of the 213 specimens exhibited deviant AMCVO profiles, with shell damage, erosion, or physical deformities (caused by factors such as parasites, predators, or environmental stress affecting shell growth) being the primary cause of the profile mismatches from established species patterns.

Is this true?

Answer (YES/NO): NO